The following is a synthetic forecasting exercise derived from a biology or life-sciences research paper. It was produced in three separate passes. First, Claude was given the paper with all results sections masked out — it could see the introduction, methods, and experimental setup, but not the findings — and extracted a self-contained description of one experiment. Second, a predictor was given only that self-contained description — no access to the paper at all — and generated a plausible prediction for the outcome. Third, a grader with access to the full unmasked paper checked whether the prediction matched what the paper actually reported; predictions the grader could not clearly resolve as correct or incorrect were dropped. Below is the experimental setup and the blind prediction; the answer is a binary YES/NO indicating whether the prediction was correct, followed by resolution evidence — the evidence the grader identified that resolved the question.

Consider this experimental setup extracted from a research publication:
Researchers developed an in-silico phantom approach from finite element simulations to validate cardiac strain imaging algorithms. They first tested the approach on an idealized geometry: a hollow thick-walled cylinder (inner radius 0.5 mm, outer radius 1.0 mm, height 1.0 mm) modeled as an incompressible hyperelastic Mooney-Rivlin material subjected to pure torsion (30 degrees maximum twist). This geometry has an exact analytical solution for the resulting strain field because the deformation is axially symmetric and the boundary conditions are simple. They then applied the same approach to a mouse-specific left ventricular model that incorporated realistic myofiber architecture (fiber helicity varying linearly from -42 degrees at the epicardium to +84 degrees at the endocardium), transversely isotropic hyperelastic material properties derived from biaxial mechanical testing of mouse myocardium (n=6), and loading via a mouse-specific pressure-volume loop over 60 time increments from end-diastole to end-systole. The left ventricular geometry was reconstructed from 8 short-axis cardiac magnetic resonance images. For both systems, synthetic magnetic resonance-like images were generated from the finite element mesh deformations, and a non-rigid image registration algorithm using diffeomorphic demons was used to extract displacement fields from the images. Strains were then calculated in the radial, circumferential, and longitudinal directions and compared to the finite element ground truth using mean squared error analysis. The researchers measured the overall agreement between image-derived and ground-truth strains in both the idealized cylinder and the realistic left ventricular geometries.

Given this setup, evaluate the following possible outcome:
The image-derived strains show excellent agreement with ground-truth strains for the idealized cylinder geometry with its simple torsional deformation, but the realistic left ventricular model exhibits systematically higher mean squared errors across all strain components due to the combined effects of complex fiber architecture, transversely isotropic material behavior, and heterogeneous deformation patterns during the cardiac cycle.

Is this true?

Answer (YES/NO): YES